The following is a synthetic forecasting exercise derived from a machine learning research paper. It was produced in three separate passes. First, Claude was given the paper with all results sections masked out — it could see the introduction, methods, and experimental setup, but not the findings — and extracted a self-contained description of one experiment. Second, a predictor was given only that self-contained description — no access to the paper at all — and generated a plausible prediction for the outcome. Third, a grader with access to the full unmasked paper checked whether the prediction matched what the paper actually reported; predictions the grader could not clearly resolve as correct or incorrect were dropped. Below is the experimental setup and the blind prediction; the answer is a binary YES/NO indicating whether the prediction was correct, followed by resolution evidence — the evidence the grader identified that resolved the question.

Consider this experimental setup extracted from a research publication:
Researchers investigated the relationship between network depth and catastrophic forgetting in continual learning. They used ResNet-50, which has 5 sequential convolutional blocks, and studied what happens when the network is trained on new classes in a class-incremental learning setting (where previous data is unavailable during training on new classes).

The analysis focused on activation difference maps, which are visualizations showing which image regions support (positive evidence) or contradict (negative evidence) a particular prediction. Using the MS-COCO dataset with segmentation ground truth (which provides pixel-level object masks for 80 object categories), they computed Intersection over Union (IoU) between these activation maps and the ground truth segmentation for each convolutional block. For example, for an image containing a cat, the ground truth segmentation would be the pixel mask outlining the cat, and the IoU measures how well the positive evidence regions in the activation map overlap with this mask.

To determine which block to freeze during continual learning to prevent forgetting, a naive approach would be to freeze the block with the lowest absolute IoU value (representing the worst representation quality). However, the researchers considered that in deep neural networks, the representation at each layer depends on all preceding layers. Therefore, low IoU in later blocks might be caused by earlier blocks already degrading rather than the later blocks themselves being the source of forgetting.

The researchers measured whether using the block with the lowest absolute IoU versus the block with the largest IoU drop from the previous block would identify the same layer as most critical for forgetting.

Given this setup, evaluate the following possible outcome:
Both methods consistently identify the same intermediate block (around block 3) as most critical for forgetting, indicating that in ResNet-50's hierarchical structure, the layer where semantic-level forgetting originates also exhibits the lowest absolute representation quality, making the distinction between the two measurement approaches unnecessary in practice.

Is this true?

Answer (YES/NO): NO